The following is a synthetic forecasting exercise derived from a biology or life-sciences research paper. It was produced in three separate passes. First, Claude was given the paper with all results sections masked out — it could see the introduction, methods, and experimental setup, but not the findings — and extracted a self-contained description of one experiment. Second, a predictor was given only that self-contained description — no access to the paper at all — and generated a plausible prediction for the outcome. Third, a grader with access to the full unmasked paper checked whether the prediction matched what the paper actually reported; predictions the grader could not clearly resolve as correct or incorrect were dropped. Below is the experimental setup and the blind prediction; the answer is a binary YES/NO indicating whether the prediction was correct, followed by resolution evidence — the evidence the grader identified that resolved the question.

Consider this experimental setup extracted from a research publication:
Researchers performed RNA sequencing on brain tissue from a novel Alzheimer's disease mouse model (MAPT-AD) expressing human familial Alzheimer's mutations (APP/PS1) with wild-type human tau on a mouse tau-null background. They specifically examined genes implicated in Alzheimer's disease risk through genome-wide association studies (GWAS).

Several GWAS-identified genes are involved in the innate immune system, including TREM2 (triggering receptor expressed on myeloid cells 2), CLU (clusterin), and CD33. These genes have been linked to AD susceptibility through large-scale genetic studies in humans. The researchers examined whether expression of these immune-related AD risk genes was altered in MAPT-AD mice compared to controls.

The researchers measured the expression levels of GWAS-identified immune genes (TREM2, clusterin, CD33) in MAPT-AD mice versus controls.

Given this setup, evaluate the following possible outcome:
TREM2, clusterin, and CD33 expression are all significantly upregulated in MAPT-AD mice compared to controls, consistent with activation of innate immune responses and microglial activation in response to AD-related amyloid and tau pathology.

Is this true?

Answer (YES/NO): YES